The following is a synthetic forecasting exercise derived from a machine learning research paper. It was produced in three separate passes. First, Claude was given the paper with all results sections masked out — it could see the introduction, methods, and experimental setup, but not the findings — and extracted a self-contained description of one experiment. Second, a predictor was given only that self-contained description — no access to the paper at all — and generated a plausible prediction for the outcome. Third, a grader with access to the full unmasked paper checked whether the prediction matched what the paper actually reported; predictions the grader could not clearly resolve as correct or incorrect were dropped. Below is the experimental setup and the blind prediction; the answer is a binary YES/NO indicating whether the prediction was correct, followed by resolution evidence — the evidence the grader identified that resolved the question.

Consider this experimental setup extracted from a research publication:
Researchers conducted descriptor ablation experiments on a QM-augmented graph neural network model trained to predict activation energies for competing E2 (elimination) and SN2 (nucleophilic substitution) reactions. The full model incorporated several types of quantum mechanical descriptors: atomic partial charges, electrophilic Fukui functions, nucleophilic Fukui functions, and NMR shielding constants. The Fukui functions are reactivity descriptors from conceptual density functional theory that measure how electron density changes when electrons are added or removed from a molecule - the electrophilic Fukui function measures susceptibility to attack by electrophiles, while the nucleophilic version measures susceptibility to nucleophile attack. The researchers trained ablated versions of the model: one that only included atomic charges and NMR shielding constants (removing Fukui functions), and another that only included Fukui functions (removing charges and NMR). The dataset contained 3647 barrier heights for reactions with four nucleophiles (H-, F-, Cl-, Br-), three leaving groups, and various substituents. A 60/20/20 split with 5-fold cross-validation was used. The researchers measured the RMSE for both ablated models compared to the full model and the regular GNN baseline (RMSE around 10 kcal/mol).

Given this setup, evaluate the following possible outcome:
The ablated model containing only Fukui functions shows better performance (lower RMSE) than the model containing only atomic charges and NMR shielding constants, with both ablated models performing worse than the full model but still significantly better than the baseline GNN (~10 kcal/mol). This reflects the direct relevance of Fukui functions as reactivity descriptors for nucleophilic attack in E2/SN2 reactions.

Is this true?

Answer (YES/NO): NO